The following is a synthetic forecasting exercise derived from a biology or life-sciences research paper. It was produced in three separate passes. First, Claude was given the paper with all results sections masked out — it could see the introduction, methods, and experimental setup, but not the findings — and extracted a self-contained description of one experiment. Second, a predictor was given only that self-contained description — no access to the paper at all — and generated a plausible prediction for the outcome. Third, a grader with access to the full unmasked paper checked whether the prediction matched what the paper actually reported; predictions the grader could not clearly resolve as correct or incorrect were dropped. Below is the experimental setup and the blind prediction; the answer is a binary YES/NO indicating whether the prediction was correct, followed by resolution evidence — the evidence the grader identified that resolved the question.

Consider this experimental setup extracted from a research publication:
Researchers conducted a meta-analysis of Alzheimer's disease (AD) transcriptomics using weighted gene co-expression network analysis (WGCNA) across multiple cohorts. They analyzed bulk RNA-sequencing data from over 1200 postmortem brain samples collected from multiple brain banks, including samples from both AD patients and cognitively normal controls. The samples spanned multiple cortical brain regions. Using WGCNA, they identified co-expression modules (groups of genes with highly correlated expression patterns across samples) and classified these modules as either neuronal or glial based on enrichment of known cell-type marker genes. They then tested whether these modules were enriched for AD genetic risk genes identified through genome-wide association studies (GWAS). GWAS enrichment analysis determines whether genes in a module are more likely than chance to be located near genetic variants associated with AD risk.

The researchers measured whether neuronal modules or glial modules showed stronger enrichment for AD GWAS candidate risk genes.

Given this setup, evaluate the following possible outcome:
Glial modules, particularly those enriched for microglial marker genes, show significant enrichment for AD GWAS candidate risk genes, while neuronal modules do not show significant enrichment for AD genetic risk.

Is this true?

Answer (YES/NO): YES